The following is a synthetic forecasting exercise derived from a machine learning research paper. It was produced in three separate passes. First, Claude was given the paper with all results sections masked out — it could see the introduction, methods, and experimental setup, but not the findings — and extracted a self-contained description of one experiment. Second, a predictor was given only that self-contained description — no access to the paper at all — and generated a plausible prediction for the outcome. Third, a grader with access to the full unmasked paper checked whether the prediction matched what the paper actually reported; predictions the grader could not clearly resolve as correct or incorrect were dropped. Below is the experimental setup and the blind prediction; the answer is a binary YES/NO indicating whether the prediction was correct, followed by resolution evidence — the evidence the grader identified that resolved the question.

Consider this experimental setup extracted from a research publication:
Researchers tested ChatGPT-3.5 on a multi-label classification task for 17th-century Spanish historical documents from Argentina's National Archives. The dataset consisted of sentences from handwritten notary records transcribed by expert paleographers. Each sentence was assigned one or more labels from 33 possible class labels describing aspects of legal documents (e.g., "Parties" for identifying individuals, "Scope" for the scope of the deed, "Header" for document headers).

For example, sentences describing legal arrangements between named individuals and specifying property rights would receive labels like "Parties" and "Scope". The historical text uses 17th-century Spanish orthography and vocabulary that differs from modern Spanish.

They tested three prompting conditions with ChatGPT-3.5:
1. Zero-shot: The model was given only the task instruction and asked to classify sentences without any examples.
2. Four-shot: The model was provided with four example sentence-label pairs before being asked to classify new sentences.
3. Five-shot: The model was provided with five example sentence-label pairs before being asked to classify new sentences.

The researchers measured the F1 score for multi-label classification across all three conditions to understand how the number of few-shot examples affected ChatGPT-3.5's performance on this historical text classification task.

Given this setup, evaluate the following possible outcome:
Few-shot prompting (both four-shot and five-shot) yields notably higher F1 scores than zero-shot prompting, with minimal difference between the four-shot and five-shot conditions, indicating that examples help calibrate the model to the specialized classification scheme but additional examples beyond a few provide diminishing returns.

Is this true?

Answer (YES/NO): NO